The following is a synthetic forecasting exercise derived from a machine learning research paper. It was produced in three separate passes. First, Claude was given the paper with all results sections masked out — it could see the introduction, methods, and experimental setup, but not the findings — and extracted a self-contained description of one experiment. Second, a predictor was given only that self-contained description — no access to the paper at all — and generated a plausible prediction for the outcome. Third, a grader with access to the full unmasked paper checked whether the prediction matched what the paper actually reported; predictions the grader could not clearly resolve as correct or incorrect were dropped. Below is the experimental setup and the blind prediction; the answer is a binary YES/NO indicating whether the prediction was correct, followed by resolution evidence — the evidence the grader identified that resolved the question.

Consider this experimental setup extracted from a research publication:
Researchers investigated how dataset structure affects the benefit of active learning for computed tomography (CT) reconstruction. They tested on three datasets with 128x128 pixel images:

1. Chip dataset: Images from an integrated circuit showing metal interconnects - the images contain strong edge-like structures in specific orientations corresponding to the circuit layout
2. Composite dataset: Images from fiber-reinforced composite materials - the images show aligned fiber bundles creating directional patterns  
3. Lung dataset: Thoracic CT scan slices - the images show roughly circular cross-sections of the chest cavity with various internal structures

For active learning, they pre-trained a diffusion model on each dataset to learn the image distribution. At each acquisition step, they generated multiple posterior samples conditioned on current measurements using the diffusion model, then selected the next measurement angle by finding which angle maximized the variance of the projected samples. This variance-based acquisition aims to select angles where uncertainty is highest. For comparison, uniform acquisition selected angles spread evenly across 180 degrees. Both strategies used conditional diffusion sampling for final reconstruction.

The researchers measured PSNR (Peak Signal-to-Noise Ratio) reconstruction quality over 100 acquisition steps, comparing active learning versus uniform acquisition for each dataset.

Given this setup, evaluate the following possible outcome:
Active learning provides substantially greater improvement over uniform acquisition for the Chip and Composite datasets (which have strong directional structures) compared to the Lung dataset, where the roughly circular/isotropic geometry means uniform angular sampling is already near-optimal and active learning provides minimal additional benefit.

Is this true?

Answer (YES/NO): YES